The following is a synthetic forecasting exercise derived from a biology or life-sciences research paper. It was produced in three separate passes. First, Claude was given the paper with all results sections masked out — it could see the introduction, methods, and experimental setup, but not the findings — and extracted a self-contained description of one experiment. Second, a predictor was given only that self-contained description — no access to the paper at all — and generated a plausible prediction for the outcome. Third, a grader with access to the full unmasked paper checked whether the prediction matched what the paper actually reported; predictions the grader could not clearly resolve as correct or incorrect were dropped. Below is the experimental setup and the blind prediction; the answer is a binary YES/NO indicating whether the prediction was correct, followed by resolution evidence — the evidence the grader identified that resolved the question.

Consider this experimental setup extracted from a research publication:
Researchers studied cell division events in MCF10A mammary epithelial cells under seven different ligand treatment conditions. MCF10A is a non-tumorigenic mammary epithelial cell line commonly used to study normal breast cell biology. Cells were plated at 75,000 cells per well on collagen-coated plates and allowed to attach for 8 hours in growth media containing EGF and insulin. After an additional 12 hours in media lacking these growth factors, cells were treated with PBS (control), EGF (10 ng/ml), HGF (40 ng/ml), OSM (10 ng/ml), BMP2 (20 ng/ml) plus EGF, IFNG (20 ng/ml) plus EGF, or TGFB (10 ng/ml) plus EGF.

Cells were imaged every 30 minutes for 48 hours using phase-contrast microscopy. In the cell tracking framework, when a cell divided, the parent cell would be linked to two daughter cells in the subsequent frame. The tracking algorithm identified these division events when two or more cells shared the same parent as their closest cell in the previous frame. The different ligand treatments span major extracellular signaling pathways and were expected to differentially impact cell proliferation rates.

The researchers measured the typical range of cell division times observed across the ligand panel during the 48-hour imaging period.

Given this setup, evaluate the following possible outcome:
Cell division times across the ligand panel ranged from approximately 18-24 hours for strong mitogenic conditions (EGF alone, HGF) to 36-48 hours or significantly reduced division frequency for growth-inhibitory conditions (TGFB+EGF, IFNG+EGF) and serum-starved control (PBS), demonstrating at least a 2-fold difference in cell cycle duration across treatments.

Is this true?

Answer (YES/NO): NO